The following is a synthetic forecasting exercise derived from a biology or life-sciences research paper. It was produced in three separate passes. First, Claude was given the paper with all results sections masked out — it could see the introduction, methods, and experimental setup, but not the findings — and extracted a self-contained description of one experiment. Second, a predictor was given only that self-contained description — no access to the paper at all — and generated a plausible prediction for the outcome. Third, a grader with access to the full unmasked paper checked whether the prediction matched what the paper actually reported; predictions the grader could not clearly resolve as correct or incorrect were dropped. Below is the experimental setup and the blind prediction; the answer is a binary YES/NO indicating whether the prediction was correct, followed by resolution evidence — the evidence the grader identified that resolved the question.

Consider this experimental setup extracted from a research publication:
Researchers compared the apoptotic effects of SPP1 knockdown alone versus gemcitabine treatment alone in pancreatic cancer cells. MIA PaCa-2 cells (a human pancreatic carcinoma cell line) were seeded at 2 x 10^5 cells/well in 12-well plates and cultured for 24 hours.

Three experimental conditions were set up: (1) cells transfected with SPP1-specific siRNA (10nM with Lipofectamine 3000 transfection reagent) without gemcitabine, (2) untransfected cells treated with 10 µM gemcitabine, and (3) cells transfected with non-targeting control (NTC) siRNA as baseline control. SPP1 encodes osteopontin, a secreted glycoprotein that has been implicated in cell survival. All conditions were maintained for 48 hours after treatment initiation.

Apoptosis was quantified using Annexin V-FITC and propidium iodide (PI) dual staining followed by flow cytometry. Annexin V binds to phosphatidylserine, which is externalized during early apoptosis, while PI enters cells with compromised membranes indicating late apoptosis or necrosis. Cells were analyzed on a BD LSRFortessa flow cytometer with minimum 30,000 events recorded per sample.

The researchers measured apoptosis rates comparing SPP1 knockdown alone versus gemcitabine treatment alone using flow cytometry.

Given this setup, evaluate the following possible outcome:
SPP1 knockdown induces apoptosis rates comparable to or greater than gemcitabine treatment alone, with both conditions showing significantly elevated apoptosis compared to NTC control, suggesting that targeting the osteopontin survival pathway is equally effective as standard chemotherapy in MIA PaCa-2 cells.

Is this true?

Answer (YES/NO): NO